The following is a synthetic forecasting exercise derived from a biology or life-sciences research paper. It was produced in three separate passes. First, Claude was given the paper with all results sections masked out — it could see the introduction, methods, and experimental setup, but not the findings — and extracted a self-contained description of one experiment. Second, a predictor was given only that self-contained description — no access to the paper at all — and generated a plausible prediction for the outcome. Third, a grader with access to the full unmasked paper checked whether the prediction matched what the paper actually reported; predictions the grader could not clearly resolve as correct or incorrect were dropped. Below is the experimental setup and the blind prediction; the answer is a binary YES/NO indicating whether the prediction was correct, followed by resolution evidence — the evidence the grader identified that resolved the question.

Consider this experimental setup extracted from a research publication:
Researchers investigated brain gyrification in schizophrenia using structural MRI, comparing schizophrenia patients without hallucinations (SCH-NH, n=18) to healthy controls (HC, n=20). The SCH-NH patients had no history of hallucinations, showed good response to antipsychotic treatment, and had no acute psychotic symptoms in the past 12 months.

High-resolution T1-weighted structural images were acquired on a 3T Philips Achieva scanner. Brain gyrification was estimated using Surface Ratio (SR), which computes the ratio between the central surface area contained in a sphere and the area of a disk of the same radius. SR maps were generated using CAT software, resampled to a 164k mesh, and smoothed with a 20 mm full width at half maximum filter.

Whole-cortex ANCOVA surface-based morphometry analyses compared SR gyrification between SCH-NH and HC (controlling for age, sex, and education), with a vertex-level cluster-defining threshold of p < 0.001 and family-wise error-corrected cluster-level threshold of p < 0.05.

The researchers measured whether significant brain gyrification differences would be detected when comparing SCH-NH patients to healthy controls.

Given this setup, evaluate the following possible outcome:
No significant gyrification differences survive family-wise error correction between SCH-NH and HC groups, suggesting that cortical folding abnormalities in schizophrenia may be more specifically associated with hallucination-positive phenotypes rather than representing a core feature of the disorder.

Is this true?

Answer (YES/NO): YES